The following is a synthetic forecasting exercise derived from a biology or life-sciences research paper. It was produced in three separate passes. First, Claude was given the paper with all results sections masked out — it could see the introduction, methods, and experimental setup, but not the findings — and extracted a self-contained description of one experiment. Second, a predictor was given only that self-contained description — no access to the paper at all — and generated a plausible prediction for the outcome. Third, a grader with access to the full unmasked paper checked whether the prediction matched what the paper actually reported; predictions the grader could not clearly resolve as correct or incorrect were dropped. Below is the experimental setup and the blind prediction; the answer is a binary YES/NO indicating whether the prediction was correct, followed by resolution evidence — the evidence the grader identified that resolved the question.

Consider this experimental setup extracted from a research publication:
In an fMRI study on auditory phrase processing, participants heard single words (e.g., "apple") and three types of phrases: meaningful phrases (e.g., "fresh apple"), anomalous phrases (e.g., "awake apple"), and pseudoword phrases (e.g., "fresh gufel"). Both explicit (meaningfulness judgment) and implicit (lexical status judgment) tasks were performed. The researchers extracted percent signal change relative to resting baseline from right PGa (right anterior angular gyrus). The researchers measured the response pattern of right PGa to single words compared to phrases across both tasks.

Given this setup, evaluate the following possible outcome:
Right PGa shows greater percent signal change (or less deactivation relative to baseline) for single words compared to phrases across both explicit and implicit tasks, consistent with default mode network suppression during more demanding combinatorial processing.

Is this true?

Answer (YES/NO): YES